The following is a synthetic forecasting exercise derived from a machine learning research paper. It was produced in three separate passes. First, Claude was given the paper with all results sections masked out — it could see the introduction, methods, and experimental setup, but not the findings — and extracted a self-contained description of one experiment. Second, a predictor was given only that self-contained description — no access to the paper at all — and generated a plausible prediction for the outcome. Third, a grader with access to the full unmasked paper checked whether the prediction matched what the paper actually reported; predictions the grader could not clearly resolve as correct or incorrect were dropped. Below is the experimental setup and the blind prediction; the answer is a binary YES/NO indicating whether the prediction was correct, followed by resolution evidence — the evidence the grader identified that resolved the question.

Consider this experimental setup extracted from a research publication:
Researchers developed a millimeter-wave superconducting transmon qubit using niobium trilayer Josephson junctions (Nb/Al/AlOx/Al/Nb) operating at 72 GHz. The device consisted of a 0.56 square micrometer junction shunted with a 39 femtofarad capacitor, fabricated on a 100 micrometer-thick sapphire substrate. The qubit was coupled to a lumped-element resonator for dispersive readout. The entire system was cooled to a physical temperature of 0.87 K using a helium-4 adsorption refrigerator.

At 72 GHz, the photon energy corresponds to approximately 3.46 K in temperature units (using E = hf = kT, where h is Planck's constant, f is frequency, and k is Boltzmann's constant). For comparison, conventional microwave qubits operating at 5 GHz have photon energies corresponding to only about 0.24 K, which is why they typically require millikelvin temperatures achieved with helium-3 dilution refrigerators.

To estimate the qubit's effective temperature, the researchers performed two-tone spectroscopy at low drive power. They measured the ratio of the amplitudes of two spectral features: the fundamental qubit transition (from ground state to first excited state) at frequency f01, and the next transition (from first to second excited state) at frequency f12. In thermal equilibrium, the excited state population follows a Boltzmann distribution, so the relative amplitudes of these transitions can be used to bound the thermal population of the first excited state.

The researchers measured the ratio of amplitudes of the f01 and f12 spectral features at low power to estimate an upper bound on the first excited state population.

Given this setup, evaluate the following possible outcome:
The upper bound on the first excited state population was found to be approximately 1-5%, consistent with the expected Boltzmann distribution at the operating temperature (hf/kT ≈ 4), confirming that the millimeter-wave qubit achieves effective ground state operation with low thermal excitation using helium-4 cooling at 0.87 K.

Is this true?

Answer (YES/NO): NO